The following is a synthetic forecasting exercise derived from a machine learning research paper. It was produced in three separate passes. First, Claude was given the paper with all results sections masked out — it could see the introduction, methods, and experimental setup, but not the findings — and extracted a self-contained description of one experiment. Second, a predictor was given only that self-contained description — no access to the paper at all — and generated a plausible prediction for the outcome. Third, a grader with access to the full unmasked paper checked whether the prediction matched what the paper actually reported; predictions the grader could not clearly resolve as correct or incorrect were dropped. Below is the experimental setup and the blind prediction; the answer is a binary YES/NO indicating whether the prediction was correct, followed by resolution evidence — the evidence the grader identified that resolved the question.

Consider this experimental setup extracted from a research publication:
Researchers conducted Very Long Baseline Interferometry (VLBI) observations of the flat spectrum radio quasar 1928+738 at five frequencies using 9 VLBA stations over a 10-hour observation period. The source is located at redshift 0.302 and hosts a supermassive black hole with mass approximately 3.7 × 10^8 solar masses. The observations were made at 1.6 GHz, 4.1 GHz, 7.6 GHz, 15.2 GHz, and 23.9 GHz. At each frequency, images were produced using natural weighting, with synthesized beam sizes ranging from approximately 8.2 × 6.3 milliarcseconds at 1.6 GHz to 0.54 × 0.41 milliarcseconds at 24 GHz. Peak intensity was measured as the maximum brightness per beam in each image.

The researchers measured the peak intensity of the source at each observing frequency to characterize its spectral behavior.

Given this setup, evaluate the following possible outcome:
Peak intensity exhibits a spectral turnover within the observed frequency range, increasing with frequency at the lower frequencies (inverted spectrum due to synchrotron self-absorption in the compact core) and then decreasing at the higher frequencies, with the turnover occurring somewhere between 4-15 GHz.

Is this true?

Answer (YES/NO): YES